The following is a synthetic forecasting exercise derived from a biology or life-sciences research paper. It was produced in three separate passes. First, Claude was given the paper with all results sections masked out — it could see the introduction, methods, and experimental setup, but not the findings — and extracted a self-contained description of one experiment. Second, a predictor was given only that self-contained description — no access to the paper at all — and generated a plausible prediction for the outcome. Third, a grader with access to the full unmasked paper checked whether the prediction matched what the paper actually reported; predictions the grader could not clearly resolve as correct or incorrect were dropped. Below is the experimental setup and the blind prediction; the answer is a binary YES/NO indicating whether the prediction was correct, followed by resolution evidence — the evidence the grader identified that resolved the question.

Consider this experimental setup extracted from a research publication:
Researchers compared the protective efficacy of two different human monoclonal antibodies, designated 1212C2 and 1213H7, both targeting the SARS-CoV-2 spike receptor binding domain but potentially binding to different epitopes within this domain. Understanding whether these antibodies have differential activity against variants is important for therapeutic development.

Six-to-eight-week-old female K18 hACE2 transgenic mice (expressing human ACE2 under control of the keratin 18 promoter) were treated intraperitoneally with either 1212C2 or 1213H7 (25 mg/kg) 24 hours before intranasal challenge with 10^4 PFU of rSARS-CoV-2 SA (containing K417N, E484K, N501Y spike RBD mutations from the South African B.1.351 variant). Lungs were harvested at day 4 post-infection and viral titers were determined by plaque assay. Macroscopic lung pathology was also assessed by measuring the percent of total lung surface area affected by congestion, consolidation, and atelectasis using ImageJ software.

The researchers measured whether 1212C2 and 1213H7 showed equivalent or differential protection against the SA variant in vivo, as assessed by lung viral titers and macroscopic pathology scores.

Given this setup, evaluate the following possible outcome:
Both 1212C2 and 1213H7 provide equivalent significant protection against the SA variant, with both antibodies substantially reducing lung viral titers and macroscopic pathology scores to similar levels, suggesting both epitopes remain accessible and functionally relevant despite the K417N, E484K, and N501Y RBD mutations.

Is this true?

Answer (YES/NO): NO